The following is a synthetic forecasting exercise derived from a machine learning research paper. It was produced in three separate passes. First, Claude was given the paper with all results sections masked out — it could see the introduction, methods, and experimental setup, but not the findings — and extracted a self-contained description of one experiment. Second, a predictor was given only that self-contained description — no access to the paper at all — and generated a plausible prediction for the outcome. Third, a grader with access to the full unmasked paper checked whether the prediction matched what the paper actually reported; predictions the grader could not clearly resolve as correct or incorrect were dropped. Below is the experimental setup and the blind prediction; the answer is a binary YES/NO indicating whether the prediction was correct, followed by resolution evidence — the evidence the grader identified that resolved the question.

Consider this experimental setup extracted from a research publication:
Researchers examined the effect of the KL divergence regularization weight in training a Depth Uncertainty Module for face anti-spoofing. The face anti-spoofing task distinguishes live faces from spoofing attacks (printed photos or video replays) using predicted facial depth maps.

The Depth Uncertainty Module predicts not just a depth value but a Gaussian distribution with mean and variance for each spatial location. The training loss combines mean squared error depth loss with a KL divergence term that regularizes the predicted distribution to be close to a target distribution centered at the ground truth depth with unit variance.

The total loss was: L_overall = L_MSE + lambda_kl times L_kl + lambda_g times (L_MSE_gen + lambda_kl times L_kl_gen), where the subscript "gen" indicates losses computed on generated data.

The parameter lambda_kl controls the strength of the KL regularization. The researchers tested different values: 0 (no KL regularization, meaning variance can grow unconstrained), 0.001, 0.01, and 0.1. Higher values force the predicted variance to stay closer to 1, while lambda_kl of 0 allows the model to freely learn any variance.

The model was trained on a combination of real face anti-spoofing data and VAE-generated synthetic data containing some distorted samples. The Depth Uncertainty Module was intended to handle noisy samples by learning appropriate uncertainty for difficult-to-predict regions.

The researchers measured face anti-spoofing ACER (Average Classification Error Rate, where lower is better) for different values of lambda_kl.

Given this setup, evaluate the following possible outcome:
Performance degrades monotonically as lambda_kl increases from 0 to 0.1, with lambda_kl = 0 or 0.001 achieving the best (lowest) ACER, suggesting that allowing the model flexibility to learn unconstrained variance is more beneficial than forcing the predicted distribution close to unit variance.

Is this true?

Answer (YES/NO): NO